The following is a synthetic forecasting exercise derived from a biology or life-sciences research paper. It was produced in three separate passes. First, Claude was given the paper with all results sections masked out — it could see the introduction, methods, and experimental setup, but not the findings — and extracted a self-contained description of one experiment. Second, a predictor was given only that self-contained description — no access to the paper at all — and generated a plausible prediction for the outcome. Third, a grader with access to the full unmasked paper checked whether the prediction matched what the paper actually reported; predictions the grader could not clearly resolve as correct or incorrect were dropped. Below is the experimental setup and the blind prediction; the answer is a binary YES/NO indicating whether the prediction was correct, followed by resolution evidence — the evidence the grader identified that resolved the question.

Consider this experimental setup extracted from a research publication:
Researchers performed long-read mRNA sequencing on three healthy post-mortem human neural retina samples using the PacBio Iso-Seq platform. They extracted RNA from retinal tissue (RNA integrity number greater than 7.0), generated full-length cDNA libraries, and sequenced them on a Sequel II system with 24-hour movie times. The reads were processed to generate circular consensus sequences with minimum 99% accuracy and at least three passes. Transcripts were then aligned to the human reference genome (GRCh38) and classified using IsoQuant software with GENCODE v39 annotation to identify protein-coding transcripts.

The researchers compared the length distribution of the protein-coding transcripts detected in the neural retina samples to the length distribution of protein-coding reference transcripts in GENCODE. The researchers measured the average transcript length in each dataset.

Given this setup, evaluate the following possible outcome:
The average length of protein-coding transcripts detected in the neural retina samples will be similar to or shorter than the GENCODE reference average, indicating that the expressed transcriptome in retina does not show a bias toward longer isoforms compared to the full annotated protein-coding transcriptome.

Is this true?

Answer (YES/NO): NO